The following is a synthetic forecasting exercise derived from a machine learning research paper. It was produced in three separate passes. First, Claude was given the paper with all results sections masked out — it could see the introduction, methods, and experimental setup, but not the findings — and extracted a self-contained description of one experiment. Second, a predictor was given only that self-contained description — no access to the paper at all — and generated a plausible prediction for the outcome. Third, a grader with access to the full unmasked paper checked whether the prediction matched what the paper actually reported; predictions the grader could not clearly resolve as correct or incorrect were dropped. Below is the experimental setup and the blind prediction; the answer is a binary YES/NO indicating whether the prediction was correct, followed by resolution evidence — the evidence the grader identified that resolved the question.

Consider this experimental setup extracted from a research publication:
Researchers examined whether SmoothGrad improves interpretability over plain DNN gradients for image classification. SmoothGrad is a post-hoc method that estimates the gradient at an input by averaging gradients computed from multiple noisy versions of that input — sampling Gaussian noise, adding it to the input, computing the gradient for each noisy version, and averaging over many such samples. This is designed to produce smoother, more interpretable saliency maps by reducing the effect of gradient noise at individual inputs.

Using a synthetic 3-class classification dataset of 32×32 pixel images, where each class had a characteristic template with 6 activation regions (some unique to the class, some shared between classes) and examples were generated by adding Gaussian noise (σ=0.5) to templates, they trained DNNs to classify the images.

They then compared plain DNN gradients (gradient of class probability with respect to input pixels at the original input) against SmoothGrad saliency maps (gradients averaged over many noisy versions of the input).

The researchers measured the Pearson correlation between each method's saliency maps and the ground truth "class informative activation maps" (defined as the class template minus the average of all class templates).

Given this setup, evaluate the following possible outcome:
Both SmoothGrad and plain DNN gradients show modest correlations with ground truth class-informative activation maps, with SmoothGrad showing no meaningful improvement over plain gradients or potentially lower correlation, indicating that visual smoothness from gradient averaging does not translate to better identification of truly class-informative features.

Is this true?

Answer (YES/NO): YES